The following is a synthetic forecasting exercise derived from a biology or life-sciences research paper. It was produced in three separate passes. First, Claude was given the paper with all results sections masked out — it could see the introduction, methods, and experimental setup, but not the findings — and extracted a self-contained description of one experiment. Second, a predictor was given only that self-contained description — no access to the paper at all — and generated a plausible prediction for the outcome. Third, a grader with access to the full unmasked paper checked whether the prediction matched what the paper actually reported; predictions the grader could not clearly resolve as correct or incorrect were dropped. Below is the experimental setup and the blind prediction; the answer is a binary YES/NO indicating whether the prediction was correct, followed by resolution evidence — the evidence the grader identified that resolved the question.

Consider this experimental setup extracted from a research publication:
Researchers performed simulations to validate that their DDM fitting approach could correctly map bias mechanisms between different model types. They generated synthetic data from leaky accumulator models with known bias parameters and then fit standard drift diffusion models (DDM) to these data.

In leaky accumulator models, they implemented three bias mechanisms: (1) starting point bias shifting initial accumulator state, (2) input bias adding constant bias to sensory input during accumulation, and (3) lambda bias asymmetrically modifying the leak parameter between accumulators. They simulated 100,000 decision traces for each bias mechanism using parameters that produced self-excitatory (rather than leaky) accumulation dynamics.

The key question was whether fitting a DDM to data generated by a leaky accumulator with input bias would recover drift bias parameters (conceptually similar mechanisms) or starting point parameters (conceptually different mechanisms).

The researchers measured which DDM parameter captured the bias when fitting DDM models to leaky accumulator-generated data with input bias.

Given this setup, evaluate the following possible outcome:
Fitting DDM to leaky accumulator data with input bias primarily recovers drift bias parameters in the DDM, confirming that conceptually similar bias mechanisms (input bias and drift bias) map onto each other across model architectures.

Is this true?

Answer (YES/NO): YES